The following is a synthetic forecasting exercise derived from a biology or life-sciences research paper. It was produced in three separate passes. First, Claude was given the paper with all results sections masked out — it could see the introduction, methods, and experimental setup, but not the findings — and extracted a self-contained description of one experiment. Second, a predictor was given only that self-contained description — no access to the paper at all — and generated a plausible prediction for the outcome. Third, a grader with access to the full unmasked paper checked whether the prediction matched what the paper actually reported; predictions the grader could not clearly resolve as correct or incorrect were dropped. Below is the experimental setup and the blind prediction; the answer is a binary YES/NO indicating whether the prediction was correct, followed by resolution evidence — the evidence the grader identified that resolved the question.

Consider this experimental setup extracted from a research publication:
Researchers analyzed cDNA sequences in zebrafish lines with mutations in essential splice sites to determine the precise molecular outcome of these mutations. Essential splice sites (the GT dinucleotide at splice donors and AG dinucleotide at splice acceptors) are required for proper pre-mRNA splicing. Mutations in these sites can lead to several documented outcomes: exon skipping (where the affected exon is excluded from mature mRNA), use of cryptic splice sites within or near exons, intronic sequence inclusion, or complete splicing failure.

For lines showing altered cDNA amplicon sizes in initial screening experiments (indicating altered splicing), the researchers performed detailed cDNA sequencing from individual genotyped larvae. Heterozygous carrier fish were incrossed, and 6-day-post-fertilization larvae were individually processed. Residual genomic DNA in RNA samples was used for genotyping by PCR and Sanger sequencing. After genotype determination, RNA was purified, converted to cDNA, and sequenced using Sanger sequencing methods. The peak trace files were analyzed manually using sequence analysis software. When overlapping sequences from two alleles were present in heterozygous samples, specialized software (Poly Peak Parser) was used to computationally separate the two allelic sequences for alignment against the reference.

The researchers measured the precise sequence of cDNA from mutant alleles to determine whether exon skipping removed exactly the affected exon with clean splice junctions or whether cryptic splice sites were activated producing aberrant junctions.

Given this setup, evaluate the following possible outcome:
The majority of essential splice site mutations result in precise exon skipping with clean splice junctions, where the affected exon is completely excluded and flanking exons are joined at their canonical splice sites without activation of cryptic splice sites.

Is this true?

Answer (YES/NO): NO